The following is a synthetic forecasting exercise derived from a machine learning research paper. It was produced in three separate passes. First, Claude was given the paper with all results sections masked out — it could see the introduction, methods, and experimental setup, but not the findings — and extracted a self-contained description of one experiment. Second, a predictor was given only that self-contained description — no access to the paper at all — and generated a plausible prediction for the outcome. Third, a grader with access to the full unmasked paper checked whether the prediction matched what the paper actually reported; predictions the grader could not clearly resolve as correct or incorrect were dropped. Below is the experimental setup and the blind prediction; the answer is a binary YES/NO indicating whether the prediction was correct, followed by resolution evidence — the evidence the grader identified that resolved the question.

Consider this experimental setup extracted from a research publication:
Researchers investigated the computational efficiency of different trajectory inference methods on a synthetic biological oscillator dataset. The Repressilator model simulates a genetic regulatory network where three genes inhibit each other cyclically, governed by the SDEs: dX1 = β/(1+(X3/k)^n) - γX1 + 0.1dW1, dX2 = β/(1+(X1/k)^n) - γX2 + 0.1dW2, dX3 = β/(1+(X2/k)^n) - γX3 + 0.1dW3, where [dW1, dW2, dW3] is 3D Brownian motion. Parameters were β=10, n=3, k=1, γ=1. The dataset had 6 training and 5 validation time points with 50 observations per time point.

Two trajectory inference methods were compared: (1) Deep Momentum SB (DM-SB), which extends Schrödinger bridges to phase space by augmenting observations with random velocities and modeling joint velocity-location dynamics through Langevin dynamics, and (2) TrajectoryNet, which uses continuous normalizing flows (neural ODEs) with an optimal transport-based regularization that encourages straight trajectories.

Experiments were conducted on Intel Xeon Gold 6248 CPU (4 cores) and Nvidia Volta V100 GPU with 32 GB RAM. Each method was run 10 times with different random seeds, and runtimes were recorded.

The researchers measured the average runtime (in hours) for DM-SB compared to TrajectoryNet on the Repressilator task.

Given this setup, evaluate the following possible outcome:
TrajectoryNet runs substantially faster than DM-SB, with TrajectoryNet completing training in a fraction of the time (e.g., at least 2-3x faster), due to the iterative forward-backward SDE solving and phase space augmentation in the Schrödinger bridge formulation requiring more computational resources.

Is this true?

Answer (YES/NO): NO